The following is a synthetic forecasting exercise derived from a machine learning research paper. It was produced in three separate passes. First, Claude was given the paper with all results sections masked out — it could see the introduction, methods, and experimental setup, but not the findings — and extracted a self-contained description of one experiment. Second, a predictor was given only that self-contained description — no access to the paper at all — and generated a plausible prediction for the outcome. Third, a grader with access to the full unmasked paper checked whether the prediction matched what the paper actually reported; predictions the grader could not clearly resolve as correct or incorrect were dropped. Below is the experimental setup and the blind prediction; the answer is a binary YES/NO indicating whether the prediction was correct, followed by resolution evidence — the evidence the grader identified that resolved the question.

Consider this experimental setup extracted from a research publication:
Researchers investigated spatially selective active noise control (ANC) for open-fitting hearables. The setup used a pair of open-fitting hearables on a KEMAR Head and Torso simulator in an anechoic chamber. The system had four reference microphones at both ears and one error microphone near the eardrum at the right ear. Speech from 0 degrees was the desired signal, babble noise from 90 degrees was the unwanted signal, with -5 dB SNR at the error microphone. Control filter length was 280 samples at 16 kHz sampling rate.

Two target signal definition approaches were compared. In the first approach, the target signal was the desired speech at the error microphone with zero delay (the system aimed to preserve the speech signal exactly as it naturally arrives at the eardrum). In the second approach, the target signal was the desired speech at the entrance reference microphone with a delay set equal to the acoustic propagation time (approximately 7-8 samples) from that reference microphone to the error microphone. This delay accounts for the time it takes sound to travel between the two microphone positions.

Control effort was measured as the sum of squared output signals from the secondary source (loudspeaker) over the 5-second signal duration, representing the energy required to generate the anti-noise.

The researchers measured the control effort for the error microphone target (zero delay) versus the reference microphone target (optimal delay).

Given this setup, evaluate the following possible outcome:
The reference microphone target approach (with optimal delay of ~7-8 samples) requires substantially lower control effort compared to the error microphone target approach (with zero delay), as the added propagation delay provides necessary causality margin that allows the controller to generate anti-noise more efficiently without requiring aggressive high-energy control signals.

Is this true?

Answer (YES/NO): NO